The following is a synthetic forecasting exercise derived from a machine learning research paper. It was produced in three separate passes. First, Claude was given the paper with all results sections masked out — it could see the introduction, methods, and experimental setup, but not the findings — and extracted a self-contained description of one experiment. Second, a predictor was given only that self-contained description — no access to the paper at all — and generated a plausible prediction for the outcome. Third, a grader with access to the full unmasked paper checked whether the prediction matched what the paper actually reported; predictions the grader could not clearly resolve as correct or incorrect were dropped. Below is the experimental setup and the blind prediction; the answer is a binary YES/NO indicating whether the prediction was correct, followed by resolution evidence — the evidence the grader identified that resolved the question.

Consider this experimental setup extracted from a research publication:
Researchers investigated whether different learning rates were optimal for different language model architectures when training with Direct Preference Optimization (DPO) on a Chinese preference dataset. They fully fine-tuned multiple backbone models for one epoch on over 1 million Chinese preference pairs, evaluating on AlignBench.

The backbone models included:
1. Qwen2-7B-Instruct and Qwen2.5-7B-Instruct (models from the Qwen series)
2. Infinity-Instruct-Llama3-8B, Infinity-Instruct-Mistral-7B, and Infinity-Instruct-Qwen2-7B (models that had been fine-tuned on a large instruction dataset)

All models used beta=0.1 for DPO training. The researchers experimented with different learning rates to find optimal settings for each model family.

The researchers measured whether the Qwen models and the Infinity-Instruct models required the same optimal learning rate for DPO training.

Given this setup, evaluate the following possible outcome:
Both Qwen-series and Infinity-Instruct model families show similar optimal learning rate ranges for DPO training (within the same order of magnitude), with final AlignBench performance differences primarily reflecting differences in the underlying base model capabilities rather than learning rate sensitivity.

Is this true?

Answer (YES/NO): NO